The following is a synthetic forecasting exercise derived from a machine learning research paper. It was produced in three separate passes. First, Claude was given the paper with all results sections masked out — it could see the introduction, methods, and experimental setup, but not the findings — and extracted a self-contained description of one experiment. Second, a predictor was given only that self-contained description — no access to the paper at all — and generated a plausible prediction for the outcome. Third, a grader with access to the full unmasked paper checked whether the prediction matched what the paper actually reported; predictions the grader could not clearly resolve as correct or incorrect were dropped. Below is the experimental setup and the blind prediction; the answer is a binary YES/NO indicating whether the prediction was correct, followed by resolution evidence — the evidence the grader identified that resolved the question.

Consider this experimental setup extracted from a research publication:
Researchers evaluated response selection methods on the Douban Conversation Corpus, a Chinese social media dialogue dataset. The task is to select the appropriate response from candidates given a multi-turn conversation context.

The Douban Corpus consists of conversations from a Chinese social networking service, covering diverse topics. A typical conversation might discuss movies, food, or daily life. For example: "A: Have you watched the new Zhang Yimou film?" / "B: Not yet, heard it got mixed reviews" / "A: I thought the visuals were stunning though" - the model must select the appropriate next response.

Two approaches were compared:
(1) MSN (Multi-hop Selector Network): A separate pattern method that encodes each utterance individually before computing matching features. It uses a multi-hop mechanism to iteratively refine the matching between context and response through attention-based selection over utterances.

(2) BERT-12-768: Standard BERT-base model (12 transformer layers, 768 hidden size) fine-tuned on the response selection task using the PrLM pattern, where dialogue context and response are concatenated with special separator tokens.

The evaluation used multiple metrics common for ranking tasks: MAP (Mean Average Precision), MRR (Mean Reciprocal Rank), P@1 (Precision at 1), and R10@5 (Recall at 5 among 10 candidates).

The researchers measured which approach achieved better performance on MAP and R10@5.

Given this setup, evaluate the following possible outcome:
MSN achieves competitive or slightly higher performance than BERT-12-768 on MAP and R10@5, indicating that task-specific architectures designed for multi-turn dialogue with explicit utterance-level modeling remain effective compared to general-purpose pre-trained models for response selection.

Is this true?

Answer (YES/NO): NO